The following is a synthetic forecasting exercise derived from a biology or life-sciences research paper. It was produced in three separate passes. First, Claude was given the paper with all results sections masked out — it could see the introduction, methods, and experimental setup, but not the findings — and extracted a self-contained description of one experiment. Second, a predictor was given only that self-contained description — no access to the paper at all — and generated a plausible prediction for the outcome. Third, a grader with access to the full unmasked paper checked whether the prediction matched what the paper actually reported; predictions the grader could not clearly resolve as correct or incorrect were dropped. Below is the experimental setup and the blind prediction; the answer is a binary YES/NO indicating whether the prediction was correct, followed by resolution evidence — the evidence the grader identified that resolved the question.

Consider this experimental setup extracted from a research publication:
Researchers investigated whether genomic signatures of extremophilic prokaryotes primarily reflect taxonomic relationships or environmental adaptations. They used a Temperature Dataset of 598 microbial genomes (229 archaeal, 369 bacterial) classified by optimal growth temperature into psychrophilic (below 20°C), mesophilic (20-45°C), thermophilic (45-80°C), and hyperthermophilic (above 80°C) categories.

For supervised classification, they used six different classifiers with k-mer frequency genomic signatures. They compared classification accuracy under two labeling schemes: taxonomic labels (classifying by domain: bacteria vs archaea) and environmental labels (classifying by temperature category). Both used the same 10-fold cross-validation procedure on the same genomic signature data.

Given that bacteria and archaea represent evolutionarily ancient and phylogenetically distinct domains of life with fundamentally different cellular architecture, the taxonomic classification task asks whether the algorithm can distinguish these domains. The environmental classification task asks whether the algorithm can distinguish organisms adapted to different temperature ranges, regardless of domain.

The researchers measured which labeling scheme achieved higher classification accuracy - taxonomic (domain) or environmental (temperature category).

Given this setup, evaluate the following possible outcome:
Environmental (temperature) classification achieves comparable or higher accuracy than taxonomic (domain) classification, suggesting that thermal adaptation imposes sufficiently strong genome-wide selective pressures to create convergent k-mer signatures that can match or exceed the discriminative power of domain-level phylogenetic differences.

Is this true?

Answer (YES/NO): NO